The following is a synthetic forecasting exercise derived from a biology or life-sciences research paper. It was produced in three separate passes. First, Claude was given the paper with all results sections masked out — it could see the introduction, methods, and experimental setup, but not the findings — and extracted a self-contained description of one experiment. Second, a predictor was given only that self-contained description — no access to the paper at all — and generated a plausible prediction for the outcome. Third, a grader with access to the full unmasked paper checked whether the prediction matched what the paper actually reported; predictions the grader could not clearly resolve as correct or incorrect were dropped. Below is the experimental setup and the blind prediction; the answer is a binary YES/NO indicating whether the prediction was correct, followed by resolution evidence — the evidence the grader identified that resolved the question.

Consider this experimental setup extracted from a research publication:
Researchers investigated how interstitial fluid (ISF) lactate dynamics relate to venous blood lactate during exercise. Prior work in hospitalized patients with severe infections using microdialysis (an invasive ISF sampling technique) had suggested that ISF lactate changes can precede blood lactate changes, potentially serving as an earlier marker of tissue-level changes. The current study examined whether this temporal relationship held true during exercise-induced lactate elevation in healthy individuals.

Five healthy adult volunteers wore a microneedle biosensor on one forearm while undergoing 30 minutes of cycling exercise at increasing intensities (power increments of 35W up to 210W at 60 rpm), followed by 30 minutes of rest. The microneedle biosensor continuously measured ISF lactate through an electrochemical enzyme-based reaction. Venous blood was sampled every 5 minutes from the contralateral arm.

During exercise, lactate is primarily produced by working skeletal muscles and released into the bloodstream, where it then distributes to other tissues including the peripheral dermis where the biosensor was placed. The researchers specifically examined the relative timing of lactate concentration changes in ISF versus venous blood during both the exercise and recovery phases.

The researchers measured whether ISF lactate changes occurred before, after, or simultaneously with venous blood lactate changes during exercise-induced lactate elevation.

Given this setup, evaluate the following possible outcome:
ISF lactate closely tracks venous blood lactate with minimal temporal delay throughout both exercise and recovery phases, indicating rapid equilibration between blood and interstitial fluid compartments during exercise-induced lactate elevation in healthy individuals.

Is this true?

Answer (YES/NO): NO